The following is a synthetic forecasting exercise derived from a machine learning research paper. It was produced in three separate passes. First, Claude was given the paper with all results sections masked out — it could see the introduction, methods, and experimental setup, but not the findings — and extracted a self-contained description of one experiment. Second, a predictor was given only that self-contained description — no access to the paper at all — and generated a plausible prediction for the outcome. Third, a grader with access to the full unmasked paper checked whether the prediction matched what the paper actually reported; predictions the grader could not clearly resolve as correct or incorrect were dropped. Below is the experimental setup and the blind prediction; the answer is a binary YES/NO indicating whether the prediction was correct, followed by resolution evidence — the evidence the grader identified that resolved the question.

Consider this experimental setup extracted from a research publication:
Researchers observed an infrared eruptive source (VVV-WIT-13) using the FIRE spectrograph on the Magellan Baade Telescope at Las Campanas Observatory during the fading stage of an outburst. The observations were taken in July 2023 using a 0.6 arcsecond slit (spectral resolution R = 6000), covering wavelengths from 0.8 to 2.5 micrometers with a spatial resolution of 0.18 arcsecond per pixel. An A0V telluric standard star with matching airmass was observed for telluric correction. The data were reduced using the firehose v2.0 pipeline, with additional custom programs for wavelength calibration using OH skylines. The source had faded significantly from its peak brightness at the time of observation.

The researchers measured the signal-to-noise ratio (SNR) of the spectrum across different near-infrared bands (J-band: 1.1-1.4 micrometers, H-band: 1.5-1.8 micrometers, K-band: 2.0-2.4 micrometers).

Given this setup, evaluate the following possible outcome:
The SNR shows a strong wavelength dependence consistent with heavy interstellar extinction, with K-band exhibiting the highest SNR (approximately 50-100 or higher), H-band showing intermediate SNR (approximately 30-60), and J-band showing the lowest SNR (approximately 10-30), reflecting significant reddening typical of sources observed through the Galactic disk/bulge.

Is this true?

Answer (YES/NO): NO